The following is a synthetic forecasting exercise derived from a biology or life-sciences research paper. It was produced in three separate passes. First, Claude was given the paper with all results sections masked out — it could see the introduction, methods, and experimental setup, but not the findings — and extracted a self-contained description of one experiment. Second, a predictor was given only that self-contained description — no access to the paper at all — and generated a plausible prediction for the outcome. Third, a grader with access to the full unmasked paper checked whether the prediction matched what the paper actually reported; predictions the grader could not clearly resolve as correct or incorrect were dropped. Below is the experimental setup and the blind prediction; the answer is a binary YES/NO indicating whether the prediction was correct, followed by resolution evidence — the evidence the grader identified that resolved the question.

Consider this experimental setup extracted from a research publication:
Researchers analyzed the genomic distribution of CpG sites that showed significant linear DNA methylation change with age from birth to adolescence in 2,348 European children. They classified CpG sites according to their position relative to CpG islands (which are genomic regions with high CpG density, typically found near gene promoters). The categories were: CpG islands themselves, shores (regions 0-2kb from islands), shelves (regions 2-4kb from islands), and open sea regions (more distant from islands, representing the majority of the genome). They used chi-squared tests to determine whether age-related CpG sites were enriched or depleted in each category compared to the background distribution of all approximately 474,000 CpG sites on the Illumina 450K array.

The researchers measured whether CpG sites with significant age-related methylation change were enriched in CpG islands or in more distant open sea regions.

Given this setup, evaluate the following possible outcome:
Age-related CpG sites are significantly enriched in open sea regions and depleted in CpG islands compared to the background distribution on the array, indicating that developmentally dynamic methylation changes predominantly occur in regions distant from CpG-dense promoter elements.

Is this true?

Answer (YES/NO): NO